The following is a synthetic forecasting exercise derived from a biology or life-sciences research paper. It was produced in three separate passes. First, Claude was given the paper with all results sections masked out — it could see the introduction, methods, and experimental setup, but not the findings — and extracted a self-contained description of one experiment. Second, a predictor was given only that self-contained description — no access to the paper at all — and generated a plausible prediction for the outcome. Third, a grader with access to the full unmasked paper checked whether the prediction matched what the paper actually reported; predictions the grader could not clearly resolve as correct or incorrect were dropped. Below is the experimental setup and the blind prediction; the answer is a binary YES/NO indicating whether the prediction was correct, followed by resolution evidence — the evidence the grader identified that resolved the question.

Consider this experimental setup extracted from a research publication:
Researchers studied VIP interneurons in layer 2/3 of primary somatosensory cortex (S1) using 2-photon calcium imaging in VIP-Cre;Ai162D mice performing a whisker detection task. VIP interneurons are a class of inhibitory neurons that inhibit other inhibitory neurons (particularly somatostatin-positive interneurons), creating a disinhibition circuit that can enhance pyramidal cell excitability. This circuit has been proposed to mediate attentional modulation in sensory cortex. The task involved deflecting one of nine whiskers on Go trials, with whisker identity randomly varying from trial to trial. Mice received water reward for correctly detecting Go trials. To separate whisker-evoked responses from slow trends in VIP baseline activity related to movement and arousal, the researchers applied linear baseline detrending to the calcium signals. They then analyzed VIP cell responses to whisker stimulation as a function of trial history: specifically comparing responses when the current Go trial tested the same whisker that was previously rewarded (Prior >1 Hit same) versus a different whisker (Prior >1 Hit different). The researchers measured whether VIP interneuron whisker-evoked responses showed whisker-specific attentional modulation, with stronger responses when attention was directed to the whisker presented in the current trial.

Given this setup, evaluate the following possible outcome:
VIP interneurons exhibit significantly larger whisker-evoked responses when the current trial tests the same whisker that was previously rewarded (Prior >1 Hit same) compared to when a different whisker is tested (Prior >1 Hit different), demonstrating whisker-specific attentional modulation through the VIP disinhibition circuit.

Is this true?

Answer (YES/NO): NO